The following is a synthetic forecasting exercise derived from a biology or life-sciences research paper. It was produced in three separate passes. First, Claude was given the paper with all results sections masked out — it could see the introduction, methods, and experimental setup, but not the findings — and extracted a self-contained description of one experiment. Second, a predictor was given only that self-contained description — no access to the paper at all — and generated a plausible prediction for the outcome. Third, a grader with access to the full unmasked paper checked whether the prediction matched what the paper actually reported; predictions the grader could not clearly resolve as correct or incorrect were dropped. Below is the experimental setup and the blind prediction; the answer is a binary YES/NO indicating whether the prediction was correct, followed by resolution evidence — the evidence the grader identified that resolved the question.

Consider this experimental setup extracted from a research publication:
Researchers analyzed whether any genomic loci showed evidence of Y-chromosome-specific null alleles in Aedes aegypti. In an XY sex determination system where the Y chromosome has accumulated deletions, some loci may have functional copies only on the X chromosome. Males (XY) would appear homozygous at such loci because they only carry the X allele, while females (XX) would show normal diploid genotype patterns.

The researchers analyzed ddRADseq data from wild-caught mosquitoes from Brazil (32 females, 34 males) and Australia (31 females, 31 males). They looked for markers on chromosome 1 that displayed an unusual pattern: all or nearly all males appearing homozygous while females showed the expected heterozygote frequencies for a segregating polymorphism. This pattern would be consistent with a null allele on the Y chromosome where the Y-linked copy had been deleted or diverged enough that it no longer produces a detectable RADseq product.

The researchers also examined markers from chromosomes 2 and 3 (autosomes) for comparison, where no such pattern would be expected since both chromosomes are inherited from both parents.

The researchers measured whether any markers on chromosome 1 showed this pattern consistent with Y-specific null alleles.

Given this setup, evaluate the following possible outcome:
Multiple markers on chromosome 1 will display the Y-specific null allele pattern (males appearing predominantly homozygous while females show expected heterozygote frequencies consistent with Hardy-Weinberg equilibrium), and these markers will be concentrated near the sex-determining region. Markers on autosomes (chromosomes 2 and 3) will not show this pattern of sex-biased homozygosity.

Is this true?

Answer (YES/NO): YES